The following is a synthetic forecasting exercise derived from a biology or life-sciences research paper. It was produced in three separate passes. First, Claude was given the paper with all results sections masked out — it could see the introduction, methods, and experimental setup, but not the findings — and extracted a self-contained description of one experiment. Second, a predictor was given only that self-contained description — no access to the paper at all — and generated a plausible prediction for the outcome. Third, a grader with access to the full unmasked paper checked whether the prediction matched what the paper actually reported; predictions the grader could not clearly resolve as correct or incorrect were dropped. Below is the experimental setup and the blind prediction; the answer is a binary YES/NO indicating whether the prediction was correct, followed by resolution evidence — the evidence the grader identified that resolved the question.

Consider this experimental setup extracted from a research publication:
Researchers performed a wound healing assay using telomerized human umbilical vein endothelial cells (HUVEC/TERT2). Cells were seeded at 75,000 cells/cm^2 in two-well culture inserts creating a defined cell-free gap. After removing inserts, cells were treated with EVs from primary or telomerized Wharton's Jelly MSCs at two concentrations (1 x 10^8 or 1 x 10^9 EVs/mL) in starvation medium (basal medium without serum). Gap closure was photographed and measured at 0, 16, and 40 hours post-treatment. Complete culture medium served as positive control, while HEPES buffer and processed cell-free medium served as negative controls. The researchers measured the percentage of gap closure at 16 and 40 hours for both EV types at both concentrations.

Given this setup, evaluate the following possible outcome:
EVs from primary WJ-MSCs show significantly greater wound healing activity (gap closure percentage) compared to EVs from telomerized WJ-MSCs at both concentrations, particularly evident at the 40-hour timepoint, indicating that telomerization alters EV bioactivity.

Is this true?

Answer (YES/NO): NO